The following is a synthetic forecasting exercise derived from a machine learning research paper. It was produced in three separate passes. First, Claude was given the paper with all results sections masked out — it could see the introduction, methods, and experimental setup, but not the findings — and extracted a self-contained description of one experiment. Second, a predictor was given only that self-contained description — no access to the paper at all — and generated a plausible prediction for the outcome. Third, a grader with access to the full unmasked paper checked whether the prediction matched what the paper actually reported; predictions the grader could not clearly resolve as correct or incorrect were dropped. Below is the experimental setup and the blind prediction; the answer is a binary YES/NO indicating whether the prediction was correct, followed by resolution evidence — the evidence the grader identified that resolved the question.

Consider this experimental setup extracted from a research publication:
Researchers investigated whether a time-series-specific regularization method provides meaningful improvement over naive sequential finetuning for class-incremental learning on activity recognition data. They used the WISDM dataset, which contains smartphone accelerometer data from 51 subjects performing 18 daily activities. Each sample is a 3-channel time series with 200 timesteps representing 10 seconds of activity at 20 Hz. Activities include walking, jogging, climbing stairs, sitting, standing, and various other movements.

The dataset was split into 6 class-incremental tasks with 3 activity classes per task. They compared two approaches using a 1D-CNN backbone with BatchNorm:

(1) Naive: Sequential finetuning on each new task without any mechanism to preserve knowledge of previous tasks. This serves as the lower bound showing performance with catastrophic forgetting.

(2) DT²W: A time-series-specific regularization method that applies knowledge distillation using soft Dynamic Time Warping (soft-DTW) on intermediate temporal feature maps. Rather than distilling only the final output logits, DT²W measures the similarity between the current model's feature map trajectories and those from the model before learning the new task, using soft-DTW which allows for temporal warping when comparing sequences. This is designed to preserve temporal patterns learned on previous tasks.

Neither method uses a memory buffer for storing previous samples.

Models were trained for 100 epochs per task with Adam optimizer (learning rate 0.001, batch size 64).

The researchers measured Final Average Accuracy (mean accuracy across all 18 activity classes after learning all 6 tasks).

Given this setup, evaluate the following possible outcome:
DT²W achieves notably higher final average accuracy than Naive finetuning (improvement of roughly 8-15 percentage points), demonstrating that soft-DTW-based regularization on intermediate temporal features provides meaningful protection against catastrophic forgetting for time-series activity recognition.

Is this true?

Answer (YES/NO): NO